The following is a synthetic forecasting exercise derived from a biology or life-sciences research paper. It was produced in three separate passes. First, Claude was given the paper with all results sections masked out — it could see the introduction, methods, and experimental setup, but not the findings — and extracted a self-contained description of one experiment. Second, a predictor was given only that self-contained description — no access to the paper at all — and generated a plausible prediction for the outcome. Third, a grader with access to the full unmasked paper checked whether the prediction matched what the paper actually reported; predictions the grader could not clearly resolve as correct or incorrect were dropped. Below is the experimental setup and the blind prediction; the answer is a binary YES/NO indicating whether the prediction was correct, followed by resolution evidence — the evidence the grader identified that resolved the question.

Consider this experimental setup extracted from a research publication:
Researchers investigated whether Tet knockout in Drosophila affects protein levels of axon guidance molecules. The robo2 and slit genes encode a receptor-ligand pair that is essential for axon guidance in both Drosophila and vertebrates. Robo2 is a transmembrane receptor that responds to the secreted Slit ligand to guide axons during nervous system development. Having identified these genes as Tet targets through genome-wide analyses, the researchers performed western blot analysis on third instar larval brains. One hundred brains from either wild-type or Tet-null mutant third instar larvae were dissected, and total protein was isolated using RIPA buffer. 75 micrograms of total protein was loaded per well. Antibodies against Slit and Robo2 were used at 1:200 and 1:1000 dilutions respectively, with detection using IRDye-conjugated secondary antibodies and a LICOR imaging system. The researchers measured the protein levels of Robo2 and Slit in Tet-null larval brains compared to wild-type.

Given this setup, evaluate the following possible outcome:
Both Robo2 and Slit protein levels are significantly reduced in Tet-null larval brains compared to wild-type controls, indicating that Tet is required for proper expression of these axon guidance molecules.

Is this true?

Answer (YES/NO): YES